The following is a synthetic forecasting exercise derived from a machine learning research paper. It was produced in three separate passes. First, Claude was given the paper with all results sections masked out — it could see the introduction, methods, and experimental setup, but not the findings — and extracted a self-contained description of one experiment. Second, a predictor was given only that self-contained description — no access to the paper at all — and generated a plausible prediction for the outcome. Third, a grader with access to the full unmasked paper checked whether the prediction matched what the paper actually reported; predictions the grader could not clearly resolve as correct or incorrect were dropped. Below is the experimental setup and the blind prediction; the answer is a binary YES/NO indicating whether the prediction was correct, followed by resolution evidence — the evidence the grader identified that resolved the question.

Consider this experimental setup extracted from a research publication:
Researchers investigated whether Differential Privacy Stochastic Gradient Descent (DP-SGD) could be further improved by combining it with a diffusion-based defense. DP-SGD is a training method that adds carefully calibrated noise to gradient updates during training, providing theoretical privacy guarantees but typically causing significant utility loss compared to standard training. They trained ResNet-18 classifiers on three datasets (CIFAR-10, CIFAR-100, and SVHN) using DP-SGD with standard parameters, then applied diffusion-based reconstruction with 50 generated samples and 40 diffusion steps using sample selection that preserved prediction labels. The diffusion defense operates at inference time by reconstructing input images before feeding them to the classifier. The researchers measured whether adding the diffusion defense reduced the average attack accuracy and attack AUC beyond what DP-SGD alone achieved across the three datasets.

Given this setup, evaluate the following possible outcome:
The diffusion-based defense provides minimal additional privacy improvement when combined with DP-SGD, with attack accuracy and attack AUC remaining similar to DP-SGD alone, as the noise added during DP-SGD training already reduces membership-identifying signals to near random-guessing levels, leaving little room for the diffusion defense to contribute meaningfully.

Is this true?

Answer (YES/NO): NO